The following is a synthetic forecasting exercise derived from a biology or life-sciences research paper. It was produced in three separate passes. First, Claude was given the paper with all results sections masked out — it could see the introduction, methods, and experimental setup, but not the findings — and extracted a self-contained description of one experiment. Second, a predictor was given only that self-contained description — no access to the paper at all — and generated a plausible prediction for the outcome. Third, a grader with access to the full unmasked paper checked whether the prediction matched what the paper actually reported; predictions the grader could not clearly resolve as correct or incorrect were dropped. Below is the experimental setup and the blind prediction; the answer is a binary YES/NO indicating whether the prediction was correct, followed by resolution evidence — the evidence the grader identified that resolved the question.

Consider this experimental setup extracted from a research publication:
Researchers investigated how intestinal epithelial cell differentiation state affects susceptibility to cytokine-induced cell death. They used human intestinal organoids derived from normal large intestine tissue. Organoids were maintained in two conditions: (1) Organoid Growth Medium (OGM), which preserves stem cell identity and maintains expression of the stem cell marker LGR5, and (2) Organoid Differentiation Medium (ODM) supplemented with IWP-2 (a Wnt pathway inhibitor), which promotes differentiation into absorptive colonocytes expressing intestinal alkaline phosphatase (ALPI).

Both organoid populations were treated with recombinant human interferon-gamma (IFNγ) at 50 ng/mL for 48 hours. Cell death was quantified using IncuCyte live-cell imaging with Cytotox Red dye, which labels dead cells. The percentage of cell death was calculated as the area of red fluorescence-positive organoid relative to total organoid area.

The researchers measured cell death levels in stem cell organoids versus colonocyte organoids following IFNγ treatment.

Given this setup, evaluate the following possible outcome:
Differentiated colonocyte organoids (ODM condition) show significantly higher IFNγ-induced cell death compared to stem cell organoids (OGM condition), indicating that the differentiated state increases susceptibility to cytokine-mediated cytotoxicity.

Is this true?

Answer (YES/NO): YES